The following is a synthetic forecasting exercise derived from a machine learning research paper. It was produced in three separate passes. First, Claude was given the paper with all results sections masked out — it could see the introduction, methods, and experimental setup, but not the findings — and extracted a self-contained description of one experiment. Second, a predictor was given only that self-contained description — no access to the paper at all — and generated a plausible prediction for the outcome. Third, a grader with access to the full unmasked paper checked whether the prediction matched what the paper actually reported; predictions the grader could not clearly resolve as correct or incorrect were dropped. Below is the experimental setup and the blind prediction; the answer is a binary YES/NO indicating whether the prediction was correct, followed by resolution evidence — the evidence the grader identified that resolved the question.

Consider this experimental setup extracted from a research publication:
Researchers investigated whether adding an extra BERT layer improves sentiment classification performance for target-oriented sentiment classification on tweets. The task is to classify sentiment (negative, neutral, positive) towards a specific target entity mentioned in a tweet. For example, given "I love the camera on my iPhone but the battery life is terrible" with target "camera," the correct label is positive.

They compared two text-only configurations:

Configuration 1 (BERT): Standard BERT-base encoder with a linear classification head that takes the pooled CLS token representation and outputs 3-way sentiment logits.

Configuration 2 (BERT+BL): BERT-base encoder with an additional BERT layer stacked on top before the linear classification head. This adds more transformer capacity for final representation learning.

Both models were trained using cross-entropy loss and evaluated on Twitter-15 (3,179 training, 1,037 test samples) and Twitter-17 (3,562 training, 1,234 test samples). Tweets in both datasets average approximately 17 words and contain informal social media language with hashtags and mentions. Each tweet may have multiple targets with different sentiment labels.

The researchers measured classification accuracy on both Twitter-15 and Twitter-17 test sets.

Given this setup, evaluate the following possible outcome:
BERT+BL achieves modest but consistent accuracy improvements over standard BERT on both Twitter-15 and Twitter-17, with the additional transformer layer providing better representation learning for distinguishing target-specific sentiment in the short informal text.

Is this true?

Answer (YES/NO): NO